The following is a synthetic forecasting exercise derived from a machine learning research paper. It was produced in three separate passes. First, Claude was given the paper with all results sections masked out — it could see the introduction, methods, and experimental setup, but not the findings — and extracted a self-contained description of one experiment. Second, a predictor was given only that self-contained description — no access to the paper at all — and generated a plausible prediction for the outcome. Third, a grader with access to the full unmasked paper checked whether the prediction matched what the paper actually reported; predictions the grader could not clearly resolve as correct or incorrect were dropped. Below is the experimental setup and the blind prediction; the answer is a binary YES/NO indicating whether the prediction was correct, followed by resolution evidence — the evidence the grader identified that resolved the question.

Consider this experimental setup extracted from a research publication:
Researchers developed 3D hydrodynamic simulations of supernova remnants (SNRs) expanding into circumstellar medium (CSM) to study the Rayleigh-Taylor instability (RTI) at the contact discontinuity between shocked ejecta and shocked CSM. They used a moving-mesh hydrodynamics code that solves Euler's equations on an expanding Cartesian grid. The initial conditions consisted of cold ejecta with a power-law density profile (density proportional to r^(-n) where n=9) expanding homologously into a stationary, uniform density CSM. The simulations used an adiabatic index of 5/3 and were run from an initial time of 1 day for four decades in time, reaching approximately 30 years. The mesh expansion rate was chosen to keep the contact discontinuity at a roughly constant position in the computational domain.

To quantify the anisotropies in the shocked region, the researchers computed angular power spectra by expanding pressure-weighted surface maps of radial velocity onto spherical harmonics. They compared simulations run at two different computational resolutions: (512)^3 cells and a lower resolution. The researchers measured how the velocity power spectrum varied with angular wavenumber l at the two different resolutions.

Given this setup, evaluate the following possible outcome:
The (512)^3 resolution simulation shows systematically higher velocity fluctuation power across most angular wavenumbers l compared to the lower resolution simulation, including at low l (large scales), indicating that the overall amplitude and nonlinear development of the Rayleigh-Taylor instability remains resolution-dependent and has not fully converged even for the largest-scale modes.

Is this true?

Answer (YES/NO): NO